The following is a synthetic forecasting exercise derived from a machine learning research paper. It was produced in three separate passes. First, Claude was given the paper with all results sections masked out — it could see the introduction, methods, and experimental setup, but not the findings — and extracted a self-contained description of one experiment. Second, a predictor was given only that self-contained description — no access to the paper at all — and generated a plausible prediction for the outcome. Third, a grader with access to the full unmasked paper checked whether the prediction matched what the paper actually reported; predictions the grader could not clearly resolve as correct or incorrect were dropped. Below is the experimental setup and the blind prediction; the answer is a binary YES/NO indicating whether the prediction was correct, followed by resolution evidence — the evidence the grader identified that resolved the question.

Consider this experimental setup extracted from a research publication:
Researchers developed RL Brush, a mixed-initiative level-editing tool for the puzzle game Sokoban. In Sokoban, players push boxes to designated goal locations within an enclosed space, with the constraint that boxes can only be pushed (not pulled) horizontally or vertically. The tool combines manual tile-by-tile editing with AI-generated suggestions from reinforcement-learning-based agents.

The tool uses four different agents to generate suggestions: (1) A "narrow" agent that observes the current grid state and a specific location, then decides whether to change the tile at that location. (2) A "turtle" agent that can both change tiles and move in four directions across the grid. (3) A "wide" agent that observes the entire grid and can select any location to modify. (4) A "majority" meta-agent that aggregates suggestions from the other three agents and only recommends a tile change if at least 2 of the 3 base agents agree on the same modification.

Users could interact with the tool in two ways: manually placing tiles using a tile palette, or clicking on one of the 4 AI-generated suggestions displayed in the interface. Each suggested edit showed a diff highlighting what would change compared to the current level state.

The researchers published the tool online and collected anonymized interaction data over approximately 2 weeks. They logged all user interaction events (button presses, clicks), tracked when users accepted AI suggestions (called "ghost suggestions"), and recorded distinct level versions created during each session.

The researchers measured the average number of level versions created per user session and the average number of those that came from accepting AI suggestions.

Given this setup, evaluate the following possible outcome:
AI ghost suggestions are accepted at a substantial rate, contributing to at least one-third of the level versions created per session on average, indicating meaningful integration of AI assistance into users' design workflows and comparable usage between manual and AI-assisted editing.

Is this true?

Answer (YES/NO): YES